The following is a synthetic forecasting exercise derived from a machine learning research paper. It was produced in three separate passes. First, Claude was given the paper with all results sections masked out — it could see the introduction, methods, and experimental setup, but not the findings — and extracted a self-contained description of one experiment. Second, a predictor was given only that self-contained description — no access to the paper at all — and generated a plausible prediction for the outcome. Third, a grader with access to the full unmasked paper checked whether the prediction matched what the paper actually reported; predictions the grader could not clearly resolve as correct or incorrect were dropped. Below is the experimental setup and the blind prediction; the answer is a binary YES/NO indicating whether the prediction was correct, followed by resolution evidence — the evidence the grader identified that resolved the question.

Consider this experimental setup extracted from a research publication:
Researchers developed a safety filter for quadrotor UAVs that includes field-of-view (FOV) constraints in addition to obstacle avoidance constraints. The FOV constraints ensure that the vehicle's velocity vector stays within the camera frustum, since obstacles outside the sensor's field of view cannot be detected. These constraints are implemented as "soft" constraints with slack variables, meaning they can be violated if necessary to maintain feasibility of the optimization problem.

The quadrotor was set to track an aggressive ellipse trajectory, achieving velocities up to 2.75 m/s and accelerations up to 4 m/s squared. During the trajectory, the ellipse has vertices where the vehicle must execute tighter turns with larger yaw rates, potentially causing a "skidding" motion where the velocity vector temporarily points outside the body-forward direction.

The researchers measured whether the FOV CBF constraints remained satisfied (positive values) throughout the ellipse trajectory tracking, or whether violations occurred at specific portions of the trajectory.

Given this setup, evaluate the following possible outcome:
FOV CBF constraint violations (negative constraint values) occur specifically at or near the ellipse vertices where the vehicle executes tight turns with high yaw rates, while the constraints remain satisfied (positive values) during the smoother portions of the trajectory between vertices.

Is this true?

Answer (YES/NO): YES